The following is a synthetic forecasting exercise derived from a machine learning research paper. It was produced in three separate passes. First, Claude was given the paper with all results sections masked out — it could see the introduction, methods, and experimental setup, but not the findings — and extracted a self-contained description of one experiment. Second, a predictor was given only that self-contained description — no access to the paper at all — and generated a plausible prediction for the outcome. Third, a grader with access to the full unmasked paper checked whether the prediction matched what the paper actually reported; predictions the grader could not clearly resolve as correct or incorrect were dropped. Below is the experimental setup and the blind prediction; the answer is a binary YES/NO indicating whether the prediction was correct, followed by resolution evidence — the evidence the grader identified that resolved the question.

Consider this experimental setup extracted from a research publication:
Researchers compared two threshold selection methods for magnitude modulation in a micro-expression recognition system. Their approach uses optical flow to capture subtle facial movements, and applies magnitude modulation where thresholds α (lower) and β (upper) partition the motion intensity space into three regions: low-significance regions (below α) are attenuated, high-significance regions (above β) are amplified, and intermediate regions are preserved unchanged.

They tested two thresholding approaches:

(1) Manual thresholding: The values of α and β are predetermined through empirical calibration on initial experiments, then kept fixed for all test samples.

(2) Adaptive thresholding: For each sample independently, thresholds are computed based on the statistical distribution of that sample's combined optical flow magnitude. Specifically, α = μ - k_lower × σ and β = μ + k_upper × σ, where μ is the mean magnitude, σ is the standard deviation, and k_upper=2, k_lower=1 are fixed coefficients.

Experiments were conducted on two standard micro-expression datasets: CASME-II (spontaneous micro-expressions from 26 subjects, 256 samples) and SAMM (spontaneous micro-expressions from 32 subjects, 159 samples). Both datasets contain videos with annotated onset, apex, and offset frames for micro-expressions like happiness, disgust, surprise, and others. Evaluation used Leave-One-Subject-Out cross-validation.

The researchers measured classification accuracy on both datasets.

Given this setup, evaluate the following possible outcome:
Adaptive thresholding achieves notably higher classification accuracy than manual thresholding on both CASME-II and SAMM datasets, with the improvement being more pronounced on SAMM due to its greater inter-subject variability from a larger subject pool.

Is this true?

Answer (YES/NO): NO